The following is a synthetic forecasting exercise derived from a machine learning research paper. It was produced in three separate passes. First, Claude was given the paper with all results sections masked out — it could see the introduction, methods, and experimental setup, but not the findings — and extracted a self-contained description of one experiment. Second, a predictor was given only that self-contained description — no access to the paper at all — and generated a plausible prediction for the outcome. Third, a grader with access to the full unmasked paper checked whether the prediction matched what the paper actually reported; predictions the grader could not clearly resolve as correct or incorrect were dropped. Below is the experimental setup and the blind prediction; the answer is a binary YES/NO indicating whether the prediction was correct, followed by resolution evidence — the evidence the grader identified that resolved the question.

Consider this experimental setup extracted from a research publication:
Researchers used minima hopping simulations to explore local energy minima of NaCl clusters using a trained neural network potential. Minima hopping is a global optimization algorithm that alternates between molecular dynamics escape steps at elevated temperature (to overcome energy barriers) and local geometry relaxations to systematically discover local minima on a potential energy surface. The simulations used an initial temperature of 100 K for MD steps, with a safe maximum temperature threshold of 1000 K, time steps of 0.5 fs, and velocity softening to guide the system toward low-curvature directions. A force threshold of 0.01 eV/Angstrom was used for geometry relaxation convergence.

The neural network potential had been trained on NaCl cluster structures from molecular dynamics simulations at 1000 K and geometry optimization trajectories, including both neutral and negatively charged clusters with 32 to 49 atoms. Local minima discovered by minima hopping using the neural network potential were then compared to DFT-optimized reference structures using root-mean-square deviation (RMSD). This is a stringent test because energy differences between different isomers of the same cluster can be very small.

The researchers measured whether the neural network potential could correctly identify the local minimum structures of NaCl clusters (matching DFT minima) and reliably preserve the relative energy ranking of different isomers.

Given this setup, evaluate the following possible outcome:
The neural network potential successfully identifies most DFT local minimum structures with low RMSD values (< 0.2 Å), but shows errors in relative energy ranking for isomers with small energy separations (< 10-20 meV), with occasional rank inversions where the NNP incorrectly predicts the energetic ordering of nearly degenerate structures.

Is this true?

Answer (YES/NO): NO